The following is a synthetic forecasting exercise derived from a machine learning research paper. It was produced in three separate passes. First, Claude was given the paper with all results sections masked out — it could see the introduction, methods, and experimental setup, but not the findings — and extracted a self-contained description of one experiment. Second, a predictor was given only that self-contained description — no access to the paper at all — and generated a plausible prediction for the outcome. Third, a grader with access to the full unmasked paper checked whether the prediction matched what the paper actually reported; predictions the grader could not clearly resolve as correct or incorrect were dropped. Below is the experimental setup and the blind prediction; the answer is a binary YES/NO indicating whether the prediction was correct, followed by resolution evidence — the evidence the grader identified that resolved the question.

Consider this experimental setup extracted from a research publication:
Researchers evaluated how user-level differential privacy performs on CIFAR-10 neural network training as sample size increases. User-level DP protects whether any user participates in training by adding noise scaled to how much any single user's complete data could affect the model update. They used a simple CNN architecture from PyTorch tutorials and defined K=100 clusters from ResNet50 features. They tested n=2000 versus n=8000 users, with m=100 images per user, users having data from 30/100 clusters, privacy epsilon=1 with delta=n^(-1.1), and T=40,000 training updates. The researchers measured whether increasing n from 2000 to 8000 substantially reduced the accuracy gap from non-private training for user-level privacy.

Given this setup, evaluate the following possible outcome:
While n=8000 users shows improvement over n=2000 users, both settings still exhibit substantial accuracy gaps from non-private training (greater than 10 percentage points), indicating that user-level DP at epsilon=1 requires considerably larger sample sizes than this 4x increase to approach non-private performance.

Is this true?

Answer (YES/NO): YES